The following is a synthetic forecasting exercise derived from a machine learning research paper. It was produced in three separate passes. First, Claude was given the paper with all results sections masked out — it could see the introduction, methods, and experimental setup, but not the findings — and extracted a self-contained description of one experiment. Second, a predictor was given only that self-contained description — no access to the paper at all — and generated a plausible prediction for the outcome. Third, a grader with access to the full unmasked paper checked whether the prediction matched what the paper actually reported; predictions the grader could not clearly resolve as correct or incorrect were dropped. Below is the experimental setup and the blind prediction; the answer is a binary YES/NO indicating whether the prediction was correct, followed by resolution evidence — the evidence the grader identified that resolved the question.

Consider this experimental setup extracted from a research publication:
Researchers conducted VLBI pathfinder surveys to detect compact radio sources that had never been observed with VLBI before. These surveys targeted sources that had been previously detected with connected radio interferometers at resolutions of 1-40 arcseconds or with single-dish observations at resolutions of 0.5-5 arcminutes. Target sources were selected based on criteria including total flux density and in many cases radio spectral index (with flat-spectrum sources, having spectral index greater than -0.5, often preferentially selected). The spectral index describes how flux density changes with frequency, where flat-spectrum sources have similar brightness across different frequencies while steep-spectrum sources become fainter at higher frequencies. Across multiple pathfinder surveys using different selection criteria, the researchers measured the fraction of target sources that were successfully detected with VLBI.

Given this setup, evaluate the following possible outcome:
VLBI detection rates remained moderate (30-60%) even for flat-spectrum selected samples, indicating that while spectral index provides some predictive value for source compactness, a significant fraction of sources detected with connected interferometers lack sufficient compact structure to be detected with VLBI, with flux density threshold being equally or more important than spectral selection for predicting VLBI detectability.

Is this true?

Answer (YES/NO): NO